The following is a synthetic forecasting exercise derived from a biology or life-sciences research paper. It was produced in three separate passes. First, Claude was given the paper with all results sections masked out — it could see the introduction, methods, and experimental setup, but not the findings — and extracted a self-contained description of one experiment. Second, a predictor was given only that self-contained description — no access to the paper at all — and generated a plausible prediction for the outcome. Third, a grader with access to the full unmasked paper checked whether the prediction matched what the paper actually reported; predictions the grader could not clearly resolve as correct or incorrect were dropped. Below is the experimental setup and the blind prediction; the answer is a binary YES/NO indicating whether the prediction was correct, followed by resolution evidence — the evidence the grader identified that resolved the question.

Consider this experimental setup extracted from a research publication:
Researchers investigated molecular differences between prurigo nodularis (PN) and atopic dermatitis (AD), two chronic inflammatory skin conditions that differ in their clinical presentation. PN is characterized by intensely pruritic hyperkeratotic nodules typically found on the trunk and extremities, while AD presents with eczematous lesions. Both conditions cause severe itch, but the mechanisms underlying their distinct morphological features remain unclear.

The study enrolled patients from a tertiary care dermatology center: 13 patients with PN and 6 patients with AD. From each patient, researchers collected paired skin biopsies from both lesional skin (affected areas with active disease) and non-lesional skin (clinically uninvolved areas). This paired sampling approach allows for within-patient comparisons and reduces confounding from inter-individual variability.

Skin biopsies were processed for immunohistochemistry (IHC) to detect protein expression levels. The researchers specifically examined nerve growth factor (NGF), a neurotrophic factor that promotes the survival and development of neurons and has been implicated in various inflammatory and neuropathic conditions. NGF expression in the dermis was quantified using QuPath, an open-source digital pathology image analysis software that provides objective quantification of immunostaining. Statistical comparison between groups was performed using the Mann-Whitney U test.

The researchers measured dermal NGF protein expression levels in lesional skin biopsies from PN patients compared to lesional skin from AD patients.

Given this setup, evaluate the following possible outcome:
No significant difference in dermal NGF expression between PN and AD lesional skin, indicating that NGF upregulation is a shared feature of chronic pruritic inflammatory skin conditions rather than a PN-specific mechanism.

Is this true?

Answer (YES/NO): NO